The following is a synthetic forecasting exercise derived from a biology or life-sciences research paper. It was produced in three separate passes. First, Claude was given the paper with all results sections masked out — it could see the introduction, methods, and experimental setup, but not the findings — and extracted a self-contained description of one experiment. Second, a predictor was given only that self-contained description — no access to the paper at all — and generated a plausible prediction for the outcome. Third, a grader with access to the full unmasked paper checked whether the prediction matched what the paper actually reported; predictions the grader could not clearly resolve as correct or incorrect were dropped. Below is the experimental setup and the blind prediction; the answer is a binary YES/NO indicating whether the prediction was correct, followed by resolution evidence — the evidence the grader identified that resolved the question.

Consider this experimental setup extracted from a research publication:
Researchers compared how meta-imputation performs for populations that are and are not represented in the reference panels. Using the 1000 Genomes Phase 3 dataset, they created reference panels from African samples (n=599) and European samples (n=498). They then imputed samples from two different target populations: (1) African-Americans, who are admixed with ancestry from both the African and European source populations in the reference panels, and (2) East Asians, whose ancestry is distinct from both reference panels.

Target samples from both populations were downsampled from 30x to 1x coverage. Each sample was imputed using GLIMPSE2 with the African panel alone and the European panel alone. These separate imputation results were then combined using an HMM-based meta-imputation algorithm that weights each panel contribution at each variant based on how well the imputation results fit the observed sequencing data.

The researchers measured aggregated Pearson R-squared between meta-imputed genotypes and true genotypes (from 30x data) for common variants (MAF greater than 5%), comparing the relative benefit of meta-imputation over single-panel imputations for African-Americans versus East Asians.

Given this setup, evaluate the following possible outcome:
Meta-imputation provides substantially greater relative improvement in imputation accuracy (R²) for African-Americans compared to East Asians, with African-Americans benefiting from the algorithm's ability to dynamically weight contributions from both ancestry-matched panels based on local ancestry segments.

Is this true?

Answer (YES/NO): NO